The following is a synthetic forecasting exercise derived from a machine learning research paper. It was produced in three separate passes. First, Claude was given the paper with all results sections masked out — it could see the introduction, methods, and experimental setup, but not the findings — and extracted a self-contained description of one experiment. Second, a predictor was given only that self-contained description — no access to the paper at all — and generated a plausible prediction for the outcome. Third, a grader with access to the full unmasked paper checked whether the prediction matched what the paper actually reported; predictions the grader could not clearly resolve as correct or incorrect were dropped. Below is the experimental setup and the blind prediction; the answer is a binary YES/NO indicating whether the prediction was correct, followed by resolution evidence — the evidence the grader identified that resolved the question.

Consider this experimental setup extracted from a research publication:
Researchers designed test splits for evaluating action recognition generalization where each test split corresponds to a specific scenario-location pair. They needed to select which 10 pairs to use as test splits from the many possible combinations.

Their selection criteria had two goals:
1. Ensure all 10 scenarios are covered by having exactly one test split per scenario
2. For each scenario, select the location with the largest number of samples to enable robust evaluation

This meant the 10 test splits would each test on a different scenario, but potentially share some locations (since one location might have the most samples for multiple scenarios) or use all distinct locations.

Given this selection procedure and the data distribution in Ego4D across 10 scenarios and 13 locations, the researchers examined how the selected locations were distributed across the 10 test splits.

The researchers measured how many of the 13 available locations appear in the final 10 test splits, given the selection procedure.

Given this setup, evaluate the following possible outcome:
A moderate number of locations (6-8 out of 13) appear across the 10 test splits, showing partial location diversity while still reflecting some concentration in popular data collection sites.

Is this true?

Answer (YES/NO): YES